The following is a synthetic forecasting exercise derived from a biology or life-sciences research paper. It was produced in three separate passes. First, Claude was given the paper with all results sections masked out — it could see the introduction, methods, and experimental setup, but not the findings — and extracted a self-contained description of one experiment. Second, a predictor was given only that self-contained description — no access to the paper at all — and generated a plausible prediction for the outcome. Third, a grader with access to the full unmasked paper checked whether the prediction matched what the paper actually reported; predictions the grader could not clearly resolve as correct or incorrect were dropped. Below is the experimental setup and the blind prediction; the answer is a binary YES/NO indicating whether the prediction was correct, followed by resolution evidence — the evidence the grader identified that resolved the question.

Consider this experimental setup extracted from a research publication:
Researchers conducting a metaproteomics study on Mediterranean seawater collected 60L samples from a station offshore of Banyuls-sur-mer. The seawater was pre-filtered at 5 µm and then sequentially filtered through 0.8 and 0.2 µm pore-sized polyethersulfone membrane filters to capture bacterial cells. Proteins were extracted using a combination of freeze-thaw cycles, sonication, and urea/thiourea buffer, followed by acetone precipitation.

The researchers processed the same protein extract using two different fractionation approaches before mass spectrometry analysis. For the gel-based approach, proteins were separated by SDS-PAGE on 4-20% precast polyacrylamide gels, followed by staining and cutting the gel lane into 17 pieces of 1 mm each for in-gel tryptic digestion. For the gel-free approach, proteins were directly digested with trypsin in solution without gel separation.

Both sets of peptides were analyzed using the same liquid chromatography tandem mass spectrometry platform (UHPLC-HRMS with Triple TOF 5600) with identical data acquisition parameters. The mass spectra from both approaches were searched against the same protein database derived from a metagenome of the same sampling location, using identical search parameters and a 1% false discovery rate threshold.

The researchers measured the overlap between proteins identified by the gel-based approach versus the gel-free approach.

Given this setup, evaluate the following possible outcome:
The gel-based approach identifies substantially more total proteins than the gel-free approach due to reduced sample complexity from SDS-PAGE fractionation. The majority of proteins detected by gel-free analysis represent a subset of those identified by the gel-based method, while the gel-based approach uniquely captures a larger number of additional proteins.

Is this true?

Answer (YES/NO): NO